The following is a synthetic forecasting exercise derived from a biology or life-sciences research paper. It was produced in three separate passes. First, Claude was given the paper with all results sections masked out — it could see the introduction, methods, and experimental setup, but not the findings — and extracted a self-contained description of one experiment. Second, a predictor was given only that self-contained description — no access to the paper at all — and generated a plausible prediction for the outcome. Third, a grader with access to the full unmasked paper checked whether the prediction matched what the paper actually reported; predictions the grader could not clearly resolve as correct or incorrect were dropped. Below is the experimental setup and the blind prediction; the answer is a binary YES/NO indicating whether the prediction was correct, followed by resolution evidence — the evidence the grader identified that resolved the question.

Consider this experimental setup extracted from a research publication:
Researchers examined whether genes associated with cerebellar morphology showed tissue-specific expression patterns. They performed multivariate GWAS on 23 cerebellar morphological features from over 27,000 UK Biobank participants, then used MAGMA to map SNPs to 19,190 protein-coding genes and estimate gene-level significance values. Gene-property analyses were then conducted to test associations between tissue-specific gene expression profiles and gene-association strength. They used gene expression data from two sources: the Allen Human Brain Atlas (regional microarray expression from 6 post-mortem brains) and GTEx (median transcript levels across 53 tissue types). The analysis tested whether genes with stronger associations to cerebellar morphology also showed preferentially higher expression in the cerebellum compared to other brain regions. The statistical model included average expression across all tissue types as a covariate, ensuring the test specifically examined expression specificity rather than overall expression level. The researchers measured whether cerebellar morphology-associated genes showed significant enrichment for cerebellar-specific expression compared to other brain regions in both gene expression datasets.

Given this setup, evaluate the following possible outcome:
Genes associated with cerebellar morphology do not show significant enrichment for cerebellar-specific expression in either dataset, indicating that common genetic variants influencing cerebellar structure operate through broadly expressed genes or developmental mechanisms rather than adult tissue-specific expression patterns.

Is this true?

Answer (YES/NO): NO